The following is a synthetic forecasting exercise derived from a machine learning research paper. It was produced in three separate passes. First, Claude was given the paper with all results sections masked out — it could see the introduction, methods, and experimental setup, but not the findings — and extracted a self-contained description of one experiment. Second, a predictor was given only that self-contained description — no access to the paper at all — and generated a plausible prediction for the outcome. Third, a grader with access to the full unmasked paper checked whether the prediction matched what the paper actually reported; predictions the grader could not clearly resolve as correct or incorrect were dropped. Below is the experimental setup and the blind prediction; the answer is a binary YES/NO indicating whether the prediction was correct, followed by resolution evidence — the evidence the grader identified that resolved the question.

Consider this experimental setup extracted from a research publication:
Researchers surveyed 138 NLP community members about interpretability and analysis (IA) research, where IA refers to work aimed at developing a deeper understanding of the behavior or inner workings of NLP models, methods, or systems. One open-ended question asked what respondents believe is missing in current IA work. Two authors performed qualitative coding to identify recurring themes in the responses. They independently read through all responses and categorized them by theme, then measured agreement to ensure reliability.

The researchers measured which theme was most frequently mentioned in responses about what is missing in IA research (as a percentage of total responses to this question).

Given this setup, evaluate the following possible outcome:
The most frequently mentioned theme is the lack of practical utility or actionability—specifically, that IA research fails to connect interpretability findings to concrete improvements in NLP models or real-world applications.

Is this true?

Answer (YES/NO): NO